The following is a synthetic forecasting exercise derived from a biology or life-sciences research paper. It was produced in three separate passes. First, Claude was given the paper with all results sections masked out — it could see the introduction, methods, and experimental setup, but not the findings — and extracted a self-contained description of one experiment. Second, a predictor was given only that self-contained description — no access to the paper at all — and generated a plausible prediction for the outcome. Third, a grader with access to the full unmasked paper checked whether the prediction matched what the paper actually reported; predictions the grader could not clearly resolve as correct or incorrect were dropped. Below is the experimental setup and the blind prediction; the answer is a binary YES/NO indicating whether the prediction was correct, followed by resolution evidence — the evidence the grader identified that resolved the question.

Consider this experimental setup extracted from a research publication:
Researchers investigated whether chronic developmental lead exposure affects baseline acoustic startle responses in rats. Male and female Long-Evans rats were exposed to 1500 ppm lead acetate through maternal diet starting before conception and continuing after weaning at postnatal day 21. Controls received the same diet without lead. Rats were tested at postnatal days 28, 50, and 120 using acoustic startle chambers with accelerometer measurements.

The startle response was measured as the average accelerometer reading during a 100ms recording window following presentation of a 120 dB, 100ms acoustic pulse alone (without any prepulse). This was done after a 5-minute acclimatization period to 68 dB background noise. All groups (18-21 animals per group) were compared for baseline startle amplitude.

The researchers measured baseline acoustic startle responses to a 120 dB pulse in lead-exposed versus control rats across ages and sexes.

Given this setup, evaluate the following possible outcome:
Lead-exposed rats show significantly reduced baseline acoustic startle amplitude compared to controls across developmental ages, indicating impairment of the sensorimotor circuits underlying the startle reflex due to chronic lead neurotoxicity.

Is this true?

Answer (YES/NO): NO